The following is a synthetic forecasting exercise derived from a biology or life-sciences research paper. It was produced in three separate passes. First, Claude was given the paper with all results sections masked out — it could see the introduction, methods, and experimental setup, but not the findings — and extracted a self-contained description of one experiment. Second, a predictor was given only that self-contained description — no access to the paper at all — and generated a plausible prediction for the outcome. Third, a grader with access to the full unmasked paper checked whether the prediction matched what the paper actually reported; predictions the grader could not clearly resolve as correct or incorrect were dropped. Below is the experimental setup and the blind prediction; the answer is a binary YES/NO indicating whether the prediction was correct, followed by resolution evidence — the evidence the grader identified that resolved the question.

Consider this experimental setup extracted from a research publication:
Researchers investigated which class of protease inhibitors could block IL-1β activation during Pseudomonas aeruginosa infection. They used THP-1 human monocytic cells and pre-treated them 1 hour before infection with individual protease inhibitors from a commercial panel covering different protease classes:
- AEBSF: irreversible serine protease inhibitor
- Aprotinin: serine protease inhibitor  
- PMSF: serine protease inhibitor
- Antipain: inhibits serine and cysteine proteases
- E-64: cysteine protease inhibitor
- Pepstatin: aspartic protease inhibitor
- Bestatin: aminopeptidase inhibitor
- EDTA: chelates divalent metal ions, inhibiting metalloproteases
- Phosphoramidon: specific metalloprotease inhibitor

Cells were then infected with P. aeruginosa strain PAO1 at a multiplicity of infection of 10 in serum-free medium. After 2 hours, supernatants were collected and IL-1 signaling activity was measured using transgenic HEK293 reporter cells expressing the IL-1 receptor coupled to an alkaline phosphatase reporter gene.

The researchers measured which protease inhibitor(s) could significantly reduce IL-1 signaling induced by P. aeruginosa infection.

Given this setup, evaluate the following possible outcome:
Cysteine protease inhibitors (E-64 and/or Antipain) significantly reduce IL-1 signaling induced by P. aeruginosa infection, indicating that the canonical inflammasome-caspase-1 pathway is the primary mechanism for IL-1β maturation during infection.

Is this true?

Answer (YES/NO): NO